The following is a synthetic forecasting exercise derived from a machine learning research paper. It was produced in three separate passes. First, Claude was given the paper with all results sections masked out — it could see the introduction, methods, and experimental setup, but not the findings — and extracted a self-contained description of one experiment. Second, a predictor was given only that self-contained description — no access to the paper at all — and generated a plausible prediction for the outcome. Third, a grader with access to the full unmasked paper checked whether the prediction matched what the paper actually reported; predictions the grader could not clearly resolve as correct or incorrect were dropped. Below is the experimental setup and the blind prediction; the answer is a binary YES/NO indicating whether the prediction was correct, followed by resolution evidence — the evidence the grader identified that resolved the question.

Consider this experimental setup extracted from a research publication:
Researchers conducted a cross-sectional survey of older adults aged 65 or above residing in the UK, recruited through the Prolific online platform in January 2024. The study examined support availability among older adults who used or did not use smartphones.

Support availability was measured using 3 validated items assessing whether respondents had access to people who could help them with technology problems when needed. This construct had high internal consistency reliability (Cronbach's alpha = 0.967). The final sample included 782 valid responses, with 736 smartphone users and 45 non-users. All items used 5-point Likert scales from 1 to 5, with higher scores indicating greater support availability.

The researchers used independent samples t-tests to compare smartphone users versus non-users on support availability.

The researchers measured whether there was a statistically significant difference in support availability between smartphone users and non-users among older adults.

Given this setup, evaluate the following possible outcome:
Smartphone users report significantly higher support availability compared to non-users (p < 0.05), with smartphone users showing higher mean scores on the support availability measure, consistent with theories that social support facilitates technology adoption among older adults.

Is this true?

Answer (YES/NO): NO